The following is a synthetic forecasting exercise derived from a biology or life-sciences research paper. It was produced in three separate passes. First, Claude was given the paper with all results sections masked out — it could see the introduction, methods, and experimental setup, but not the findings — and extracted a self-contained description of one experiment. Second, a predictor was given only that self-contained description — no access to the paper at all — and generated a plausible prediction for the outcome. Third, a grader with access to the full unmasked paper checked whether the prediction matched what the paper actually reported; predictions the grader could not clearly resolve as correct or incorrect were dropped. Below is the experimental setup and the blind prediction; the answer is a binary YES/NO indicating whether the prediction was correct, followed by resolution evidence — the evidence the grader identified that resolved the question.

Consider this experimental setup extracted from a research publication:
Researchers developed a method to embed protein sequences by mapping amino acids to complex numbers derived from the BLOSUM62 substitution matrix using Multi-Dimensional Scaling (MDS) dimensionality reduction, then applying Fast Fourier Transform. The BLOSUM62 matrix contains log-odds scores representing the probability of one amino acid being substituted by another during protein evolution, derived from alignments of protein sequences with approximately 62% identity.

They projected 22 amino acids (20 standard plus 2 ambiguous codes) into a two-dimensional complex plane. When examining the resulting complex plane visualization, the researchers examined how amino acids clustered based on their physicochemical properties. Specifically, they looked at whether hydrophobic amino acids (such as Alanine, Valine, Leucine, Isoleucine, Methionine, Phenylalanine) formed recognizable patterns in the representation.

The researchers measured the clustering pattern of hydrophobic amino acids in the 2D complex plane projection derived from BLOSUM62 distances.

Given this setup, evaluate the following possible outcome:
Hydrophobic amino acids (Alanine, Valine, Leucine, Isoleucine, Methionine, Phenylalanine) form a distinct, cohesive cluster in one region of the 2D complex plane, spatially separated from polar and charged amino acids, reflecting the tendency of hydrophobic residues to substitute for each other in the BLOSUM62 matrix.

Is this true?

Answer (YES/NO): YES